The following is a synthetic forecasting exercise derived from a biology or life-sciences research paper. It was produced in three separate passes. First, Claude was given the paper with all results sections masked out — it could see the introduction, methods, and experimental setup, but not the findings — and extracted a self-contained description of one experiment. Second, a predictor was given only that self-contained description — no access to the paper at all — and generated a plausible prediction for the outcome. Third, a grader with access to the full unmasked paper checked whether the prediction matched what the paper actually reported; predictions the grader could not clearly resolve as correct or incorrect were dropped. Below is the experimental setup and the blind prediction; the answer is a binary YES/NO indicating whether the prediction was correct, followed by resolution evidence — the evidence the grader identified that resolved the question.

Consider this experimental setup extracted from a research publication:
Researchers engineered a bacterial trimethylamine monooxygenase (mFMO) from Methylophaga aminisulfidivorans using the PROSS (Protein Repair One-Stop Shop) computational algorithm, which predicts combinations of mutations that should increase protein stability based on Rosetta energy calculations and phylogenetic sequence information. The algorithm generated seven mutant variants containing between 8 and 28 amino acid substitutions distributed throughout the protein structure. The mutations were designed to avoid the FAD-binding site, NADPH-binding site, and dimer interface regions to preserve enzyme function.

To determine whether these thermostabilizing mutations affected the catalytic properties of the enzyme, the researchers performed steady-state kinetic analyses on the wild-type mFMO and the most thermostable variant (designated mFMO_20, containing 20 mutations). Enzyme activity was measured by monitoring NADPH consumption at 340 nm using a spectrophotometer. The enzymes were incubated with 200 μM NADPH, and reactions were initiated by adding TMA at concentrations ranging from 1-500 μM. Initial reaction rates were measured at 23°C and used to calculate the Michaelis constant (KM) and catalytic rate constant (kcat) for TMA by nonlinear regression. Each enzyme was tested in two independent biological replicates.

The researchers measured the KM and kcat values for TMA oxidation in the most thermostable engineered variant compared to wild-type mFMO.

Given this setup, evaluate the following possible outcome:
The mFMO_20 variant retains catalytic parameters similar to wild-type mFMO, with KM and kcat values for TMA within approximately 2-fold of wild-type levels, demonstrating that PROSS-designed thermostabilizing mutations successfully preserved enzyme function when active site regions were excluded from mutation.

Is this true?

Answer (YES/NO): YES